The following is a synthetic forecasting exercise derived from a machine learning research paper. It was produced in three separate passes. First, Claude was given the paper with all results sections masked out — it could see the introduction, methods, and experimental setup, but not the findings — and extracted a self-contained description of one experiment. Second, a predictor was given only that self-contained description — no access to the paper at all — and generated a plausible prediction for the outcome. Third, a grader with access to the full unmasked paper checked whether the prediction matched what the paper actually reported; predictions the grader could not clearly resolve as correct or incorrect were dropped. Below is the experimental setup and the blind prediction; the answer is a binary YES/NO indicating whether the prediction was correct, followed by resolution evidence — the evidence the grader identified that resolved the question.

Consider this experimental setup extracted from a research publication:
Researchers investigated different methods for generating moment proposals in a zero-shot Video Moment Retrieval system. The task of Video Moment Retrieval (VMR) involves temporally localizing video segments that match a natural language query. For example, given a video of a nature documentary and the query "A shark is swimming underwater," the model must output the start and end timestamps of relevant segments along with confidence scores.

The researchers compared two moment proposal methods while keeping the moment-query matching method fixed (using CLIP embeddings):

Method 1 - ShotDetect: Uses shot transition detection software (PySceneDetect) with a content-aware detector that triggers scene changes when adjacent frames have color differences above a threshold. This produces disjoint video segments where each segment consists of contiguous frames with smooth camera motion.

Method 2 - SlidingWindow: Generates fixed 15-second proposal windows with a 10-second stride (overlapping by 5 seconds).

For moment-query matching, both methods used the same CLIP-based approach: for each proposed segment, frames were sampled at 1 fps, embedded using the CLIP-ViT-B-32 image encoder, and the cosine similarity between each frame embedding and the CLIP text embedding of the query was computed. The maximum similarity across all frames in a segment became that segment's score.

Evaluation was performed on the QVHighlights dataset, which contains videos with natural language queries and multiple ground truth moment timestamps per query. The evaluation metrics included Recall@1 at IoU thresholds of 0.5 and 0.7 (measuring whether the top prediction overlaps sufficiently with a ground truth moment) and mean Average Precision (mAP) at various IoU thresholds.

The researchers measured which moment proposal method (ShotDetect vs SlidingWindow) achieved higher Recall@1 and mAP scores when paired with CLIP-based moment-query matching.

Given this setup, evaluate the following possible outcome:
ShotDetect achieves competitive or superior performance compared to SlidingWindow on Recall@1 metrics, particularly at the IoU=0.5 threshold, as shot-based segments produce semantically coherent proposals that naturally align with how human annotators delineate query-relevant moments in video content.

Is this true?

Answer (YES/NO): NO